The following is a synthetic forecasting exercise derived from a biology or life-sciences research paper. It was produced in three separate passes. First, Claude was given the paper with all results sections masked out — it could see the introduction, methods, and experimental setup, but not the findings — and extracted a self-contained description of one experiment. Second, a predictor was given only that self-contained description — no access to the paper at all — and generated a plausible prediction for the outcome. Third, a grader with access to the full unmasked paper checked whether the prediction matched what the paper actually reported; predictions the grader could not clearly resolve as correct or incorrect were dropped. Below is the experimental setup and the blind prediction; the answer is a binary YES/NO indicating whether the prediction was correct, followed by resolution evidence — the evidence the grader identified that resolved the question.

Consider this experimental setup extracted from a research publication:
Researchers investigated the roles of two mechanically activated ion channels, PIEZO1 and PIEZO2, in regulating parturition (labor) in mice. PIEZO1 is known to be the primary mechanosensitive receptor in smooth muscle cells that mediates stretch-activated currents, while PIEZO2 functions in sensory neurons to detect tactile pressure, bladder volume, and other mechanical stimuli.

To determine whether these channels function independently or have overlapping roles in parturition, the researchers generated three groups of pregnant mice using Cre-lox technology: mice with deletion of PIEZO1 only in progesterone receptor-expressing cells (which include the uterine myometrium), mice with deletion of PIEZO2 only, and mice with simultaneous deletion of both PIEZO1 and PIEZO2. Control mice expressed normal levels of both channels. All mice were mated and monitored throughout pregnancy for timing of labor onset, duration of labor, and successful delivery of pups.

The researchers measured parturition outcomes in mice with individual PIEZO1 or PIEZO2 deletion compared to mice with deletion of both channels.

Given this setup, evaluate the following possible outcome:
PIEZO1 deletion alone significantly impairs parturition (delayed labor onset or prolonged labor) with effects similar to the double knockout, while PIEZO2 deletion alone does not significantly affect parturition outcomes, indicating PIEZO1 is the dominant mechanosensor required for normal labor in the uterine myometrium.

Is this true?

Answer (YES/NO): NO